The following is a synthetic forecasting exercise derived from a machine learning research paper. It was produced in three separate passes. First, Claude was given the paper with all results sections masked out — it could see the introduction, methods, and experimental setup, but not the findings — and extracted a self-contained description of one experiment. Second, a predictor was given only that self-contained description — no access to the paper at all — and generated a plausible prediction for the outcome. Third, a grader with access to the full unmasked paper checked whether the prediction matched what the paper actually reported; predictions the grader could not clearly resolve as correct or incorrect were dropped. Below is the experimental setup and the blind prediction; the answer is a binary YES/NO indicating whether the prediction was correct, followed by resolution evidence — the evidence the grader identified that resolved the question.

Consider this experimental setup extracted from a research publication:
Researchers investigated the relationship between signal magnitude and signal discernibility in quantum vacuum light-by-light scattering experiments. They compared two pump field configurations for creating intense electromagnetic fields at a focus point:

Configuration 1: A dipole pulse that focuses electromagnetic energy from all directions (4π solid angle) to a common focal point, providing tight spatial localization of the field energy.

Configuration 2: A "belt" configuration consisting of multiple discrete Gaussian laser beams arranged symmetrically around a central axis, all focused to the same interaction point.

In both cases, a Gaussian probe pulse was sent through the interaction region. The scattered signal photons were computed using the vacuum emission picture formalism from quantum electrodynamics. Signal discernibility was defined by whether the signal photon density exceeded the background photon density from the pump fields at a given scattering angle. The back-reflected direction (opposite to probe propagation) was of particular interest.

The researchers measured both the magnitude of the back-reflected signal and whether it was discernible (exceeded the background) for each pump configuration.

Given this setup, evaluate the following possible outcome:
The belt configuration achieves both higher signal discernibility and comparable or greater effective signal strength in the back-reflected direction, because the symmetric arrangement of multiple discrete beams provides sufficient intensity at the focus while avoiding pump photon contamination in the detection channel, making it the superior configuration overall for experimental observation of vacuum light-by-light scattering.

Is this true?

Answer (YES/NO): NO